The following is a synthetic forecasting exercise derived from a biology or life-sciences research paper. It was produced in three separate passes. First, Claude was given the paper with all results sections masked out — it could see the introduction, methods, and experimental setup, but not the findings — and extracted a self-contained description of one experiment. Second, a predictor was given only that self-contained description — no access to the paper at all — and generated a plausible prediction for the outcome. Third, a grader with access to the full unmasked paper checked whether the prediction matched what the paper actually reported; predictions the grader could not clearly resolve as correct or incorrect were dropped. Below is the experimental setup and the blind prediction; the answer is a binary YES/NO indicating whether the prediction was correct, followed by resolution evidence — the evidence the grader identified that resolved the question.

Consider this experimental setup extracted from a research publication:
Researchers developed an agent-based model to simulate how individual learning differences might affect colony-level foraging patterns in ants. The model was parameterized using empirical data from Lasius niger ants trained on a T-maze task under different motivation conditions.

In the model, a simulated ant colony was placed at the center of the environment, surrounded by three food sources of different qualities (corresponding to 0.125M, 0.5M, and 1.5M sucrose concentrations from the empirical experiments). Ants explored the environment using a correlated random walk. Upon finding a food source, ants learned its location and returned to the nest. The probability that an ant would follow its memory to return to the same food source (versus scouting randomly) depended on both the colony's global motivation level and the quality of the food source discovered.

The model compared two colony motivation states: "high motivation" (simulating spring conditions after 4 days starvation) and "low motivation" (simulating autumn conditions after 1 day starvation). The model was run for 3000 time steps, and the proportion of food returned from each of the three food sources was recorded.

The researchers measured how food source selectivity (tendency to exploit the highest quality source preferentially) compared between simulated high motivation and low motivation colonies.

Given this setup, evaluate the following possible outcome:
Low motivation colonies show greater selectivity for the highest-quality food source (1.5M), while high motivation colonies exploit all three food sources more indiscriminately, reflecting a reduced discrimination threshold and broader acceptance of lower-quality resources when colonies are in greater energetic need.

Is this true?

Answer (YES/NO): YES